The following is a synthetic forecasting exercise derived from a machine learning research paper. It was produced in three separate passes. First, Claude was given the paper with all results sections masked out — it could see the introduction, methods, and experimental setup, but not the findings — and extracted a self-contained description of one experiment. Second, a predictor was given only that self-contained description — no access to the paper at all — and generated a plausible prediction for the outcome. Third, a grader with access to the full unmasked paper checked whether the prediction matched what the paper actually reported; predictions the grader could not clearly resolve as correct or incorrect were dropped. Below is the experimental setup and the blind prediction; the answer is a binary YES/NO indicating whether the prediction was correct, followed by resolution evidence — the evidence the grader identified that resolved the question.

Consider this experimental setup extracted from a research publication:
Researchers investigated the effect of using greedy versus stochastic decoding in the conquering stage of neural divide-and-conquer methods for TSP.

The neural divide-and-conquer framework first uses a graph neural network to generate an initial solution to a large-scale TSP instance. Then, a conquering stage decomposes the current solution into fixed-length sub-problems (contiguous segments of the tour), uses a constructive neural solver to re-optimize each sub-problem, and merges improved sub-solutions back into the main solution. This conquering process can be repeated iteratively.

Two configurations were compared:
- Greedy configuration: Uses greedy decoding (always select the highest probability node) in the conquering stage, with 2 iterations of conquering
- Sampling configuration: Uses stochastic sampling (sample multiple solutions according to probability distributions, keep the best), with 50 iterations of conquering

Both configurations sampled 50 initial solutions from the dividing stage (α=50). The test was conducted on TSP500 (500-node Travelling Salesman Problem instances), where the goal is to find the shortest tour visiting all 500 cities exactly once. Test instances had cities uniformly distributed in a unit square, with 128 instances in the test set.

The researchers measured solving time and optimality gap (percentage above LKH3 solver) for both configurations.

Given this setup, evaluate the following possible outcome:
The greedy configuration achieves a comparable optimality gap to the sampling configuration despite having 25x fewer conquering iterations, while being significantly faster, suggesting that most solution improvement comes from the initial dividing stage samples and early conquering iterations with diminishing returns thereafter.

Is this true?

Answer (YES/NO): NO